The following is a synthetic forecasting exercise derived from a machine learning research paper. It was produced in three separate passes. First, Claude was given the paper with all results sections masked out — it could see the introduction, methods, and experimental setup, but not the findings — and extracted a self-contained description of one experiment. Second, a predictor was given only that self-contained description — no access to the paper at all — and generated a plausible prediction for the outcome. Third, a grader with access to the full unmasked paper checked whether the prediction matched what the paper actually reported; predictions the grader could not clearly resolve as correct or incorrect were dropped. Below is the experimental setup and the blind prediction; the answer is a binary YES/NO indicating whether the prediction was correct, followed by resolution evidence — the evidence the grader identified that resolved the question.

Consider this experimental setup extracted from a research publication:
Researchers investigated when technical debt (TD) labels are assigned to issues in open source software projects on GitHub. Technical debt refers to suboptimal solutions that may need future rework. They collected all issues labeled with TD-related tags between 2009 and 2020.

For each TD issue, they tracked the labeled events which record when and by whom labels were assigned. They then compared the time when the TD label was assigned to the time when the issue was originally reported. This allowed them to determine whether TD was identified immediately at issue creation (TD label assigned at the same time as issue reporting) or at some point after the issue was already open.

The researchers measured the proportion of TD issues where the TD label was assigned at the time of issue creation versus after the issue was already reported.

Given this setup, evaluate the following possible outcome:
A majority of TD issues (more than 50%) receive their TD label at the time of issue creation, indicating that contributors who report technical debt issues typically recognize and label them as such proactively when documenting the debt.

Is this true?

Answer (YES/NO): NO